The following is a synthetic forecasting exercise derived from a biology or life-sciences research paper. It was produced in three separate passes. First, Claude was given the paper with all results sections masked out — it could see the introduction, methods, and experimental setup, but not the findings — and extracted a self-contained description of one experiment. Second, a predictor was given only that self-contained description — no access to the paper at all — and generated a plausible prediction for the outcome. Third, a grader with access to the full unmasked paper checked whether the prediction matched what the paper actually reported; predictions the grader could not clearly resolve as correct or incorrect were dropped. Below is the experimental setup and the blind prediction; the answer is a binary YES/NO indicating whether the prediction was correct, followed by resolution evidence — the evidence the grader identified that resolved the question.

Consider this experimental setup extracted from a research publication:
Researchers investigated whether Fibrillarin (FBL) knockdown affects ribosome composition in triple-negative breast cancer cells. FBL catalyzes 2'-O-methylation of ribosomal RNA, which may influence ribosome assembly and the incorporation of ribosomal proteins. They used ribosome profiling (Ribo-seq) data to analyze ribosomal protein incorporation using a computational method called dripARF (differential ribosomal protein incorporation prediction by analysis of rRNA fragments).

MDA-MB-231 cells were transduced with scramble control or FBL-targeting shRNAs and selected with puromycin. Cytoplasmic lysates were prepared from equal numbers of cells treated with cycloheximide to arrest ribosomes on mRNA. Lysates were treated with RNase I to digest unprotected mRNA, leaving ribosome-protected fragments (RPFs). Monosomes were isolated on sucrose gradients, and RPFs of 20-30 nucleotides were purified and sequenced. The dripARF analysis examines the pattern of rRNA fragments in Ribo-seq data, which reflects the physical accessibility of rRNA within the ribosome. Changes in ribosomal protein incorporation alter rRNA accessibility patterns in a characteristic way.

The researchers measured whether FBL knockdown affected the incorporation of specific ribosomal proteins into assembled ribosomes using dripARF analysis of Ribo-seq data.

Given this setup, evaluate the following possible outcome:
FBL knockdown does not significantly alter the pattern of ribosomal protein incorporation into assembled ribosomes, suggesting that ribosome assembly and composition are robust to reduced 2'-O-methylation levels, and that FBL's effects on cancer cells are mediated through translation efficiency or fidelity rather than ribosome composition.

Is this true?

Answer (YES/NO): NO